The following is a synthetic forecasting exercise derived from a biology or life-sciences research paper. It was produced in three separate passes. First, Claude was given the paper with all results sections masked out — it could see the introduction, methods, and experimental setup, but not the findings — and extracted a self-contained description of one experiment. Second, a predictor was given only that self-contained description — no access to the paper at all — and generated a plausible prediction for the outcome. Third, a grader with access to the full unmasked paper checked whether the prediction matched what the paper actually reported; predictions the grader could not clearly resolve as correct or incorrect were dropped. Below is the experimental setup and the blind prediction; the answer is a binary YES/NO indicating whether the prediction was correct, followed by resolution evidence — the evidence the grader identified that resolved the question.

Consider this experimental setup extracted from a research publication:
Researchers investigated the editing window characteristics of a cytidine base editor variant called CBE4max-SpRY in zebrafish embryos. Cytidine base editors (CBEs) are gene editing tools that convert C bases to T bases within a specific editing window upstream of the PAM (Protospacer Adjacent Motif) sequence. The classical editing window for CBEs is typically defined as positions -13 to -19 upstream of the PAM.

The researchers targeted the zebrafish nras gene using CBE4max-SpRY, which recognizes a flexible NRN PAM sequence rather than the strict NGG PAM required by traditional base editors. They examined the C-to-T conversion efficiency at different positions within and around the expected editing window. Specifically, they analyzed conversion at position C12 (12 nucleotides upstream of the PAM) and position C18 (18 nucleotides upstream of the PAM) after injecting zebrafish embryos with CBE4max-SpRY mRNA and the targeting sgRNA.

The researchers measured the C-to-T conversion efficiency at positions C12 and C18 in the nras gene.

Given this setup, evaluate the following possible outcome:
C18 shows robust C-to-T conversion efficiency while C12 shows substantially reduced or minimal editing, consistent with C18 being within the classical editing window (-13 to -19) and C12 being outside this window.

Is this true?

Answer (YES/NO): NO